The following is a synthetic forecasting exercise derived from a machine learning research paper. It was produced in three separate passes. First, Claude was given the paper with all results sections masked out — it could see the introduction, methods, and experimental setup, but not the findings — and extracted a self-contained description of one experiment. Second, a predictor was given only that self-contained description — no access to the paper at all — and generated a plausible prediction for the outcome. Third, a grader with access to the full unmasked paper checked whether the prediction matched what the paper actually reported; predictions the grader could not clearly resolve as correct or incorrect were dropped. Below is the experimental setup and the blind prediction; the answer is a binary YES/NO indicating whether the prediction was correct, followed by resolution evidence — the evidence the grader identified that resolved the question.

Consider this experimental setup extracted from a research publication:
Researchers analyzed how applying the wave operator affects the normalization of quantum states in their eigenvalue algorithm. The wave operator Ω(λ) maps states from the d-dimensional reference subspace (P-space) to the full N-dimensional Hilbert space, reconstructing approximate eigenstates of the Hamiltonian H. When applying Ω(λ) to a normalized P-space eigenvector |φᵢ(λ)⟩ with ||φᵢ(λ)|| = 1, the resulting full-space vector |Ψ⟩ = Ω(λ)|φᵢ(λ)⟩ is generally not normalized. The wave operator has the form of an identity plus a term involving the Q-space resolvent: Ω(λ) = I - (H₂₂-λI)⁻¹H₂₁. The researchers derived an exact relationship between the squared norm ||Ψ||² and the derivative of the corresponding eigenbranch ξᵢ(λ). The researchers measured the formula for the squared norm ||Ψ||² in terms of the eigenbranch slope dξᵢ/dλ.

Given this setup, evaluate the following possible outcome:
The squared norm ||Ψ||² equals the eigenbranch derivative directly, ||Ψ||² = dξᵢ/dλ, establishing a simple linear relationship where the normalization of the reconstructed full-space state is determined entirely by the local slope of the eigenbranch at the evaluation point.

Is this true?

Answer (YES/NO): NO